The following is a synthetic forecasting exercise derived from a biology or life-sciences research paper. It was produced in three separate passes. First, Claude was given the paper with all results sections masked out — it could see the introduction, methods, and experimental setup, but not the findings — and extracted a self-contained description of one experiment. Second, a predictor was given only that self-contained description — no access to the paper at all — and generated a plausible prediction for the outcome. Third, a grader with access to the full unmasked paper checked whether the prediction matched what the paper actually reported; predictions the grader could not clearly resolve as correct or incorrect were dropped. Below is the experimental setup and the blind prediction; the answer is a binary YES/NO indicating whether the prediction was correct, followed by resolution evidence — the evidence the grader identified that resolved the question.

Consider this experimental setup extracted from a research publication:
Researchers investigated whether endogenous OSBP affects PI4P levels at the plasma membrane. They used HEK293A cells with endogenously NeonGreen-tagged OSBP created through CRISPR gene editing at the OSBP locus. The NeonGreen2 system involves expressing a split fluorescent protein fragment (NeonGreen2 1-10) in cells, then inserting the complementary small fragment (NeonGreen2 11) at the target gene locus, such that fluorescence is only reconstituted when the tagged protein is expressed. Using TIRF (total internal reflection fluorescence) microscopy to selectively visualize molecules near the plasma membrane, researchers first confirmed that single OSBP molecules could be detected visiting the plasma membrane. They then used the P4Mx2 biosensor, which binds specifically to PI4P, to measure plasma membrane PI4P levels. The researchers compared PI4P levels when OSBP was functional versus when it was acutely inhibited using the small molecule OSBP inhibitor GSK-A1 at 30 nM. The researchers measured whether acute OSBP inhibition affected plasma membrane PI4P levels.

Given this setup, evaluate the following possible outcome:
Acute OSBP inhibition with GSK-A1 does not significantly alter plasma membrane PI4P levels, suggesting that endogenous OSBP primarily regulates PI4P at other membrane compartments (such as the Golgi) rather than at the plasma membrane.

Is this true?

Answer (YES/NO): YES